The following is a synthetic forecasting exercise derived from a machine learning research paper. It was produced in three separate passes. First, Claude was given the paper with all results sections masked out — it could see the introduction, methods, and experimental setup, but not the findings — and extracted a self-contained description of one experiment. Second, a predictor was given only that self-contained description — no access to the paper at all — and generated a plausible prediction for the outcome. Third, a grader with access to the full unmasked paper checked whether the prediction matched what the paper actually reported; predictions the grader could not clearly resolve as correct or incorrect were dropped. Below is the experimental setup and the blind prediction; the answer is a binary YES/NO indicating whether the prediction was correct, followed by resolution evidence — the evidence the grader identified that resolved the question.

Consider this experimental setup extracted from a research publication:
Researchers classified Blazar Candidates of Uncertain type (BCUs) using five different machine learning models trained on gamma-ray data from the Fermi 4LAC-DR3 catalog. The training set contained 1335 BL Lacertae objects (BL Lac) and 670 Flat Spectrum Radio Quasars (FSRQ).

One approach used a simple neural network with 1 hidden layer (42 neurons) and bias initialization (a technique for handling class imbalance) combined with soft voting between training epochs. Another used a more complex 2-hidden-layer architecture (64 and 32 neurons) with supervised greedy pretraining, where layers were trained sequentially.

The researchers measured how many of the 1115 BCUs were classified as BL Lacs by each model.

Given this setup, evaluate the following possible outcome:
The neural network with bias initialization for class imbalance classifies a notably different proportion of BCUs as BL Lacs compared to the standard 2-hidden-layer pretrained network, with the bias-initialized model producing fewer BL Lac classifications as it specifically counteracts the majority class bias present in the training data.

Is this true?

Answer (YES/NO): NO